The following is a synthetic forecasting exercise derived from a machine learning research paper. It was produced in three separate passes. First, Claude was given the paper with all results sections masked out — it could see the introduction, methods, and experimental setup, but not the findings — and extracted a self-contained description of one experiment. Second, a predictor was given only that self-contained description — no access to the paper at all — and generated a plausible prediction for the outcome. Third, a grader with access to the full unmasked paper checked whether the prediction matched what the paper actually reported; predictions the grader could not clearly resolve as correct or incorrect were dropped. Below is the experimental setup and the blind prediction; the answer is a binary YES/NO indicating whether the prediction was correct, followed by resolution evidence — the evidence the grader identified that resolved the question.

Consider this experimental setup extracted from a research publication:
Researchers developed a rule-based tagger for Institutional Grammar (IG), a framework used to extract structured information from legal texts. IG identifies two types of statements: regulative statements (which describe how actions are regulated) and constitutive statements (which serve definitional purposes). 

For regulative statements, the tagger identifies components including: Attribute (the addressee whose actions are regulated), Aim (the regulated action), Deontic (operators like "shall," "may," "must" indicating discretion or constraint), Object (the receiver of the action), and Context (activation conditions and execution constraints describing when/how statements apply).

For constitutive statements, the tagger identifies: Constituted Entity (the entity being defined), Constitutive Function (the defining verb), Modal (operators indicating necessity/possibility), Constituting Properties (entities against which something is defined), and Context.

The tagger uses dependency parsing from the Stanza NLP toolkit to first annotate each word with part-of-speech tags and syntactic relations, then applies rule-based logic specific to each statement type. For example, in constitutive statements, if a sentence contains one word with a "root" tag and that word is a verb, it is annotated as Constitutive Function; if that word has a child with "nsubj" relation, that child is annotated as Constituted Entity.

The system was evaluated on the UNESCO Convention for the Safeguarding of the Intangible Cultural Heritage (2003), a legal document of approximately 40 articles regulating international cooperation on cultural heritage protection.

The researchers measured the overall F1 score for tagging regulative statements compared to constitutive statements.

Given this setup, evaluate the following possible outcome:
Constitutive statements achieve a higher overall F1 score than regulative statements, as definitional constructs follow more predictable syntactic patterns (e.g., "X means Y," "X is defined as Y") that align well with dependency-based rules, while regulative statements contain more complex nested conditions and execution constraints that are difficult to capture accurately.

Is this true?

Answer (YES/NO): NO